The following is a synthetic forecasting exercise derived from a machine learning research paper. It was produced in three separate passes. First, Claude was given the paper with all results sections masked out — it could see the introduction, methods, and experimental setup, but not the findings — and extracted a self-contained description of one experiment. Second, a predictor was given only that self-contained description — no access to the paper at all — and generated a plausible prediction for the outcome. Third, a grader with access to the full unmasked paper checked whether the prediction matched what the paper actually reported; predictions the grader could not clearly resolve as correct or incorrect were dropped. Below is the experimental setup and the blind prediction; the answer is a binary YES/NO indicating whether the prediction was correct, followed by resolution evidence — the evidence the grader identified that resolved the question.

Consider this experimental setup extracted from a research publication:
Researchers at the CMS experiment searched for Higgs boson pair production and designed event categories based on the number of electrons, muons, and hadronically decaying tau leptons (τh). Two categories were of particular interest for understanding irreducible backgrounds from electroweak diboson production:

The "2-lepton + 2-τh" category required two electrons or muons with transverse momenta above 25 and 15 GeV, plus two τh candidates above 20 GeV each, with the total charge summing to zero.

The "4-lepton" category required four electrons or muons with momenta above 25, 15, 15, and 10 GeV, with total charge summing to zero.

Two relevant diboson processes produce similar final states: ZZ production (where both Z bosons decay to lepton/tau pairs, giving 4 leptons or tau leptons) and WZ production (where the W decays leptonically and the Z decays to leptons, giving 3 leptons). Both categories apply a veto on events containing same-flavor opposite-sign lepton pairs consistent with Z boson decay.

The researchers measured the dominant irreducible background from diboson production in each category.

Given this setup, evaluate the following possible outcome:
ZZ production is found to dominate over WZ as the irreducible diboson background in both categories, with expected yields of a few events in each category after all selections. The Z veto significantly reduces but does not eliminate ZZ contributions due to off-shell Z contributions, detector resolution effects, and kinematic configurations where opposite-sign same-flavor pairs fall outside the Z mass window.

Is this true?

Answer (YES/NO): NO